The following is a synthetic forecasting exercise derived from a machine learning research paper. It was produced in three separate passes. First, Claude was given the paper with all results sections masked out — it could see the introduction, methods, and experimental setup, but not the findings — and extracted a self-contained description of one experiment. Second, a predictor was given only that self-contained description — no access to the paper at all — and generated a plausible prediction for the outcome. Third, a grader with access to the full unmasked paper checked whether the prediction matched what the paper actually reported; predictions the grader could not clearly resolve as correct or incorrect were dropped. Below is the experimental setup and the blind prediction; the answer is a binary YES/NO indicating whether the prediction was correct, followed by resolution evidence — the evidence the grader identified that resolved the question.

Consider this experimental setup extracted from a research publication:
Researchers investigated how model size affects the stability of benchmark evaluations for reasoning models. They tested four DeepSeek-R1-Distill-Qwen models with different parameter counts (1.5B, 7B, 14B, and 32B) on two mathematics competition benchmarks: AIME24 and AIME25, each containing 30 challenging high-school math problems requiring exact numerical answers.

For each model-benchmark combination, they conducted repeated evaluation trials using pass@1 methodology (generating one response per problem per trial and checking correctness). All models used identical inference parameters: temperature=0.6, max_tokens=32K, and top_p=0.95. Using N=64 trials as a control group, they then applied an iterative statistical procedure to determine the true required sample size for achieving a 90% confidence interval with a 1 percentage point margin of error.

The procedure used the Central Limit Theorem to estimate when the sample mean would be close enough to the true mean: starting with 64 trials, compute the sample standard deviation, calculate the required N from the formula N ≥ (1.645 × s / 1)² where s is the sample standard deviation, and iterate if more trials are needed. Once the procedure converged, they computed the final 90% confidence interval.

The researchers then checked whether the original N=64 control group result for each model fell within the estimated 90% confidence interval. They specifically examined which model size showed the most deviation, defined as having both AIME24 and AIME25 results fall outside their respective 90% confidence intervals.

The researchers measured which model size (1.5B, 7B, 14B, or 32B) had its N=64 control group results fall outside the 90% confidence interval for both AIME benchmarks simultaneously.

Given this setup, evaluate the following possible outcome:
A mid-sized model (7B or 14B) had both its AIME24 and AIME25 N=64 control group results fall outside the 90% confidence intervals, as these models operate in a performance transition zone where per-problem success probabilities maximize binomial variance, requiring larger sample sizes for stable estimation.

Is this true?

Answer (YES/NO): NO